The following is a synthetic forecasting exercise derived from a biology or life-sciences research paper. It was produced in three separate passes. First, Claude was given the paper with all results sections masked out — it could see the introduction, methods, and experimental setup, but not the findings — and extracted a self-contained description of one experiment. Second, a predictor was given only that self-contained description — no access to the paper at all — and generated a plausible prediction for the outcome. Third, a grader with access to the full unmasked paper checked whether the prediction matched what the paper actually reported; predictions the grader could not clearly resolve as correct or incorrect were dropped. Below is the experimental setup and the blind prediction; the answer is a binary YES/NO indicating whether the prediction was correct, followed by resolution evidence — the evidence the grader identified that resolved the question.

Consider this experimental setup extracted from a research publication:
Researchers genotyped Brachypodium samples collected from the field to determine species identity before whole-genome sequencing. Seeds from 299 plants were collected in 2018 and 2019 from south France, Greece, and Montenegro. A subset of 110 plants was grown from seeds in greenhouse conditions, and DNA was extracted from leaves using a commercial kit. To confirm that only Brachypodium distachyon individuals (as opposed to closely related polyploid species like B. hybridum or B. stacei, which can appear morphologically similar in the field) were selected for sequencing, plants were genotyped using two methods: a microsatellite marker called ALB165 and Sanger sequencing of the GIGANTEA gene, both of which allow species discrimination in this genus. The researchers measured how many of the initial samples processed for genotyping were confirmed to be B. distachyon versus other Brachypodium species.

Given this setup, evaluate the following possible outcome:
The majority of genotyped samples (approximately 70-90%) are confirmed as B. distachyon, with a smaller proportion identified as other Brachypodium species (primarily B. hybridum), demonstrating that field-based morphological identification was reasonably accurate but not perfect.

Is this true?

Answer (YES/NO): YES